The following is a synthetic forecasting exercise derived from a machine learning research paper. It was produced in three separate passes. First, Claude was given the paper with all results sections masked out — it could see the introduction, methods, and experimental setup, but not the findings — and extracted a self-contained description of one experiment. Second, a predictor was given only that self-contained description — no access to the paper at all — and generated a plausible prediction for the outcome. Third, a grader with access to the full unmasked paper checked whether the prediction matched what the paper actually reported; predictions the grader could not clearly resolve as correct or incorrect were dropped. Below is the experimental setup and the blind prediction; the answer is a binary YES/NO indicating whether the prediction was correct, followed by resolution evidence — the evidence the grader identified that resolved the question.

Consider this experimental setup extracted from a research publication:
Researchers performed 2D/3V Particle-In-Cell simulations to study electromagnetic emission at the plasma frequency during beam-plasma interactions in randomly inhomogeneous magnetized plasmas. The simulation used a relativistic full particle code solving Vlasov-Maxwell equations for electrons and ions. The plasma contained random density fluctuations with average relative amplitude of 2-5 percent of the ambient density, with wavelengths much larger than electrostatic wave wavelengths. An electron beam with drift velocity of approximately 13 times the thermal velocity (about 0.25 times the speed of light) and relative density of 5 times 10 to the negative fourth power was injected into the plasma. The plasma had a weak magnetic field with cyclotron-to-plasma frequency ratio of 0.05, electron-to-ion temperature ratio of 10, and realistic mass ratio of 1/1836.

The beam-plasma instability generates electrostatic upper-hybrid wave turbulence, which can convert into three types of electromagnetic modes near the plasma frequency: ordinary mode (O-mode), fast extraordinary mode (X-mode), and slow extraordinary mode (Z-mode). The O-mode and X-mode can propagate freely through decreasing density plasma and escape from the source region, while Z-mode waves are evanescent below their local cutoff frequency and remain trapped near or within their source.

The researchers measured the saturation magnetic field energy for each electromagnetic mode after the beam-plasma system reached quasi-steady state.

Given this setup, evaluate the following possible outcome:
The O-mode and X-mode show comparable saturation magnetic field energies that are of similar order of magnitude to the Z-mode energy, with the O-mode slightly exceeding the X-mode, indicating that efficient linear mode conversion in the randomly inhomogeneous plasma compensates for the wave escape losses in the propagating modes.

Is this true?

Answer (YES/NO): NO